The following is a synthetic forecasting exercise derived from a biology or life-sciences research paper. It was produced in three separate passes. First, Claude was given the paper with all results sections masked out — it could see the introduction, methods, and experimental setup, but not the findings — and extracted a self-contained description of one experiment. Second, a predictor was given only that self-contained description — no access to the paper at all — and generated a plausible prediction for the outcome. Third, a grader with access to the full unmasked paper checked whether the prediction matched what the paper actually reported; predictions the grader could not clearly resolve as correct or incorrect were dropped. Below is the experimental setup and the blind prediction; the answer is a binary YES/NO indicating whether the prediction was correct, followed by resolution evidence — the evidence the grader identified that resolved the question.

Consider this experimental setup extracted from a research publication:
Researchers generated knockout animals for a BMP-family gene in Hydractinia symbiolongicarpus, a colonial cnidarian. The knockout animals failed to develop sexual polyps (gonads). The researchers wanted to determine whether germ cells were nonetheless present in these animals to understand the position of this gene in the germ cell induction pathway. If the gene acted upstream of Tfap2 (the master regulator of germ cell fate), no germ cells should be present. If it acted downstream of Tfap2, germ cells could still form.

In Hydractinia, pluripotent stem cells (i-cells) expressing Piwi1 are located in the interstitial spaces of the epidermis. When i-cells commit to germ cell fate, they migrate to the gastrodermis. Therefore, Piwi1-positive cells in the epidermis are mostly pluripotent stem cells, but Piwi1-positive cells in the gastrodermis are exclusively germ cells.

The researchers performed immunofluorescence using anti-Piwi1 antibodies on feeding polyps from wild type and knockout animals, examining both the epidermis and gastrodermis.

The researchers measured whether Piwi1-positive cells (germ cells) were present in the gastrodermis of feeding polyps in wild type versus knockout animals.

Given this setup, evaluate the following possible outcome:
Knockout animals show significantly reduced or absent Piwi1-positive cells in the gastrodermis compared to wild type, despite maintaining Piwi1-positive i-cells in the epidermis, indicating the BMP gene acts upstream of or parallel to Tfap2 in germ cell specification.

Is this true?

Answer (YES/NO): NO